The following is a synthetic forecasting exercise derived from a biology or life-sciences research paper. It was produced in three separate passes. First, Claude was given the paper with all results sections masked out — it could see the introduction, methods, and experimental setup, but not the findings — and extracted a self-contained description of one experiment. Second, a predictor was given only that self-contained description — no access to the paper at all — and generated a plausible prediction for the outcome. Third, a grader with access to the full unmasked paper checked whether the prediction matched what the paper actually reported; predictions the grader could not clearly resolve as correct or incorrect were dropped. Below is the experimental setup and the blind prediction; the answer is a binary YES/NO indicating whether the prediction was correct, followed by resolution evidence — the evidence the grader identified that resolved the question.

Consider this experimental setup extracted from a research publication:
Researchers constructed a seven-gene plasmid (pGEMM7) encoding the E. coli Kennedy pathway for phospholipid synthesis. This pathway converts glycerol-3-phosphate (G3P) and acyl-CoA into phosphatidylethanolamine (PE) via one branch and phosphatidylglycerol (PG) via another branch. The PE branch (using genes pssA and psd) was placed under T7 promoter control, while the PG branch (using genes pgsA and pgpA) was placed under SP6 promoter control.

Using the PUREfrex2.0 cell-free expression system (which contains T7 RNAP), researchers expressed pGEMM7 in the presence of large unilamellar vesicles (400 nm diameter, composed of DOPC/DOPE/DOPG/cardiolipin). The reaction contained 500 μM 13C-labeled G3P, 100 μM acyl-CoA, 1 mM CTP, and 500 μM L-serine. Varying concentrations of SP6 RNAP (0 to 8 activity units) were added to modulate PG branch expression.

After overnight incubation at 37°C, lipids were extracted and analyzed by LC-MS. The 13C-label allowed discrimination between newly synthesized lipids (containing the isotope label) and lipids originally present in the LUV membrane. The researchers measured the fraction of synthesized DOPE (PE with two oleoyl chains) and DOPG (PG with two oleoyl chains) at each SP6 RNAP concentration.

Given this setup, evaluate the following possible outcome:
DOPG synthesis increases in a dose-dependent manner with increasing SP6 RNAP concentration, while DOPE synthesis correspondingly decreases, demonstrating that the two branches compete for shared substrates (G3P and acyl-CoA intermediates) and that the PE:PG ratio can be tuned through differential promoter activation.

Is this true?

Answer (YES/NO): NO